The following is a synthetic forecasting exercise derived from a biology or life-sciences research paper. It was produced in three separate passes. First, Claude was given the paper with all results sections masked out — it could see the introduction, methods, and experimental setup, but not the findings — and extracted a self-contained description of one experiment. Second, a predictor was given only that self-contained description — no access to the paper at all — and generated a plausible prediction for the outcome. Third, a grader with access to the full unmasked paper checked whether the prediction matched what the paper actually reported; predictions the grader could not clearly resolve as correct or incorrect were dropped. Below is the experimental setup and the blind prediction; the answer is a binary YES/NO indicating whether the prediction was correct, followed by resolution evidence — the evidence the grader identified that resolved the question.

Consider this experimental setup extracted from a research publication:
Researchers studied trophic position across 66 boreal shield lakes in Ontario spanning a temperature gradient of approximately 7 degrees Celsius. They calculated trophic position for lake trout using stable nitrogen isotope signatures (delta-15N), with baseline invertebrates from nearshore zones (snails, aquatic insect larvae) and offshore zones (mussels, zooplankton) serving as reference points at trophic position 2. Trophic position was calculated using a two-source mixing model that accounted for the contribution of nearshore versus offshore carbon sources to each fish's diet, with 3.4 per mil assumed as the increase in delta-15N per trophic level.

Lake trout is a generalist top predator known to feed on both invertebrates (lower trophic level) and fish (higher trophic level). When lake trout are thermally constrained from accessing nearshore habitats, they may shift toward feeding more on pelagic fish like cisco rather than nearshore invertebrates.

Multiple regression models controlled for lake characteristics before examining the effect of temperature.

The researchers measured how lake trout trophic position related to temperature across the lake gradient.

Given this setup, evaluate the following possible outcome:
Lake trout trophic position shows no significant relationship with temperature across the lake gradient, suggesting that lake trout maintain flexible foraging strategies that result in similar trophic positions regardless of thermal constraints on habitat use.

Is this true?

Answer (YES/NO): NO